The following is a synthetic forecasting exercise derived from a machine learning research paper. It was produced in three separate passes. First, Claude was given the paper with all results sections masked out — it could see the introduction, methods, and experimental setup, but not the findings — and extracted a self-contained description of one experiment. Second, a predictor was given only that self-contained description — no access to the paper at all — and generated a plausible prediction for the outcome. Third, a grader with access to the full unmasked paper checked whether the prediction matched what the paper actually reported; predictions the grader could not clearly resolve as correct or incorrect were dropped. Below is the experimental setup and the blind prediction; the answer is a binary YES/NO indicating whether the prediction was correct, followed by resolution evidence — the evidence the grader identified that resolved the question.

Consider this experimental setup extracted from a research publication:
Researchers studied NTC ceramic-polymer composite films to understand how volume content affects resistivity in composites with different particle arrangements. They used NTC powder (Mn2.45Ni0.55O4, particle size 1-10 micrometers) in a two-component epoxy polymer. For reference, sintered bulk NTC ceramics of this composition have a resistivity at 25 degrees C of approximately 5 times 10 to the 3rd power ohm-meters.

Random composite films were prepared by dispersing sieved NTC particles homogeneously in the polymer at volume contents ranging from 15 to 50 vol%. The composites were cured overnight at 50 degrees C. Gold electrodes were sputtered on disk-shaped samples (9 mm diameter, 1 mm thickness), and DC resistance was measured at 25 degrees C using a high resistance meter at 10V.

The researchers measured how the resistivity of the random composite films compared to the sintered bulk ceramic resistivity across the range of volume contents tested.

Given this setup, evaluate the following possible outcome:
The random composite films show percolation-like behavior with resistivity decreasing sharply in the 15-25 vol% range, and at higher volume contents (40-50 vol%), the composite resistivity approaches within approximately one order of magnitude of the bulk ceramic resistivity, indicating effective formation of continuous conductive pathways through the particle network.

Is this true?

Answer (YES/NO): NO